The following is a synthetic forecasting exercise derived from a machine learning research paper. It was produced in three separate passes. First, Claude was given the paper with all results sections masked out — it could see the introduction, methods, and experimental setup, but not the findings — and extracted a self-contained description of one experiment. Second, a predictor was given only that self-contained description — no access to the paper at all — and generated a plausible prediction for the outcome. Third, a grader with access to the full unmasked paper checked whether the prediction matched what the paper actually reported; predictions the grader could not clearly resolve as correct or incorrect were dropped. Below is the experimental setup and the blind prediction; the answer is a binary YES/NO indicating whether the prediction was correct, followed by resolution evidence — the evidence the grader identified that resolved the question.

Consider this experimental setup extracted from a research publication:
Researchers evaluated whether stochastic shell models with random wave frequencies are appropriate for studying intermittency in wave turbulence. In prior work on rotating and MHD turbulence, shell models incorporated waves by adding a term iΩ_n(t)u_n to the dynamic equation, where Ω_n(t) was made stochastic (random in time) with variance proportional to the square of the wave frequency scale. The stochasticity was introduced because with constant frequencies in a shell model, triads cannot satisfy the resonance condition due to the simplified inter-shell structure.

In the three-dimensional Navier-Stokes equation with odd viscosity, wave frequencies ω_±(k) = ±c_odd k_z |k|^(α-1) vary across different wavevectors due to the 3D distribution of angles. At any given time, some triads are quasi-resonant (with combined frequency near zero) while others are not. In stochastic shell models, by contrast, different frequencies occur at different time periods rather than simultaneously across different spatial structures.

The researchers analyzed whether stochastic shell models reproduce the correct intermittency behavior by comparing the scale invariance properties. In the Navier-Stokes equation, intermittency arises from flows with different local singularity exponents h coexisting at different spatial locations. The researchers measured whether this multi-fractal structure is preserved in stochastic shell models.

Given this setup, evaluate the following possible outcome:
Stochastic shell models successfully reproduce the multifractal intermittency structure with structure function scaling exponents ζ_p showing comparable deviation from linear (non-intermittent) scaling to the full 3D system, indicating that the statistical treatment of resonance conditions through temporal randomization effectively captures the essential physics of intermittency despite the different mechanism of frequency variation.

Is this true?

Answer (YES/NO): NO